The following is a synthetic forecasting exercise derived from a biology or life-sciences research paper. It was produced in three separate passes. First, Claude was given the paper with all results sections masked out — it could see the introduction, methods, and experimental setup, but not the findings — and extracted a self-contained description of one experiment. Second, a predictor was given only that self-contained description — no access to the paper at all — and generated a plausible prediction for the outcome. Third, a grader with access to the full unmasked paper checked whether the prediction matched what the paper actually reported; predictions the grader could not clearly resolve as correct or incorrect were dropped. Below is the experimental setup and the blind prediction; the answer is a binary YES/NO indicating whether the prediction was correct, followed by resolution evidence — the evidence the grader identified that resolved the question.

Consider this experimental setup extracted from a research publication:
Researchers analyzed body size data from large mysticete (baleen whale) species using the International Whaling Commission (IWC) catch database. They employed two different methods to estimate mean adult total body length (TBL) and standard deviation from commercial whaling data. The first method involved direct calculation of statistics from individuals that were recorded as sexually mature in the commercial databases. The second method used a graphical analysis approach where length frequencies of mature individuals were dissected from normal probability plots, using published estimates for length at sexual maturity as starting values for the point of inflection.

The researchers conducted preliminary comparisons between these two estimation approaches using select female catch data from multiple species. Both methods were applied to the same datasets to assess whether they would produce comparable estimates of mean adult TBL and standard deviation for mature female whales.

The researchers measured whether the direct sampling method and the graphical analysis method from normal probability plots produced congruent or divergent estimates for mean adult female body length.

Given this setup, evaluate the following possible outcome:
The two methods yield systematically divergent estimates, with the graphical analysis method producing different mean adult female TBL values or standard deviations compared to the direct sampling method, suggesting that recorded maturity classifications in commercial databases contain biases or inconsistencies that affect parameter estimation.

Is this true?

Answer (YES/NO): NO